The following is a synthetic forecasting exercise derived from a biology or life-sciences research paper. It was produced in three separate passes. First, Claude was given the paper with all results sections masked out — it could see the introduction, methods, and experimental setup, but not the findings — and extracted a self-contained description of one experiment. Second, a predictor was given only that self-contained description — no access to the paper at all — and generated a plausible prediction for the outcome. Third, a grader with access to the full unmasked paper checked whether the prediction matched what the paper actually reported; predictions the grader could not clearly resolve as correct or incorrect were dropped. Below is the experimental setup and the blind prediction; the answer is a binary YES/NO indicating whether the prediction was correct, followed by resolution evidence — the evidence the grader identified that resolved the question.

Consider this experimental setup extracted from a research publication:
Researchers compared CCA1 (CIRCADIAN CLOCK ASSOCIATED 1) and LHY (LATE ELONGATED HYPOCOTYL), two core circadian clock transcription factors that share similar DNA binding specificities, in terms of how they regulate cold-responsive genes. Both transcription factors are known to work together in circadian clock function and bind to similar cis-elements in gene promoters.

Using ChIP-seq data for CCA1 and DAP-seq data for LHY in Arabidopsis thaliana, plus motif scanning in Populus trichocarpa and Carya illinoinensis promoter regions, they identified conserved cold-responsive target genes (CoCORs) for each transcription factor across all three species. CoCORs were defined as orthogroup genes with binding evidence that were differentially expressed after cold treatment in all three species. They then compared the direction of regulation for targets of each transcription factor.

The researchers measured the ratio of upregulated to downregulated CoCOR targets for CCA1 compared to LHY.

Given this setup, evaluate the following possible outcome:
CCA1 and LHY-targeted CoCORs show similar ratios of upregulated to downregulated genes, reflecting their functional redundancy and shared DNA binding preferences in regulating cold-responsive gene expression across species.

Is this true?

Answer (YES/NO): NO